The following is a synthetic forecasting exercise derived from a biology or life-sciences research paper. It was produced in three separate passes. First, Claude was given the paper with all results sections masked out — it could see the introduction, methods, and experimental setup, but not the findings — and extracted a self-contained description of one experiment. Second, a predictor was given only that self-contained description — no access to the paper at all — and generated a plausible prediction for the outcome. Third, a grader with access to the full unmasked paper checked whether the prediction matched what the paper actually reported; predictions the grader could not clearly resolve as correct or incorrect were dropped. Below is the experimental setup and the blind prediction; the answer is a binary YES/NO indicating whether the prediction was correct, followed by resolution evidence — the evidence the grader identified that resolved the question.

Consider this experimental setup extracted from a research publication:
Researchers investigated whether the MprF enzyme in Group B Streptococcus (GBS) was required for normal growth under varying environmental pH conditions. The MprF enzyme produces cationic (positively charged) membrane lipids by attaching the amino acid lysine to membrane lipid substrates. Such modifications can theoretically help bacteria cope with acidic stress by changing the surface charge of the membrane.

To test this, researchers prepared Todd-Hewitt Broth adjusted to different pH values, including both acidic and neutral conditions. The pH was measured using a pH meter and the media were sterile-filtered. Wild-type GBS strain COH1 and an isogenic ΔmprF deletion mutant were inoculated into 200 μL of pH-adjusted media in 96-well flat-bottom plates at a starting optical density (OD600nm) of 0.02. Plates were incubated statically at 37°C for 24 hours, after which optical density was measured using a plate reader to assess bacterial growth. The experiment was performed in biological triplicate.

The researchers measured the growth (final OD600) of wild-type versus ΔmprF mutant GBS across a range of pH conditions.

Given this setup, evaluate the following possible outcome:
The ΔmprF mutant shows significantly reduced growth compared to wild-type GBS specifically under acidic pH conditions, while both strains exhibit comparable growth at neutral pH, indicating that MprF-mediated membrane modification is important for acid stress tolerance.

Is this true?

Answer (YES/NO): YES